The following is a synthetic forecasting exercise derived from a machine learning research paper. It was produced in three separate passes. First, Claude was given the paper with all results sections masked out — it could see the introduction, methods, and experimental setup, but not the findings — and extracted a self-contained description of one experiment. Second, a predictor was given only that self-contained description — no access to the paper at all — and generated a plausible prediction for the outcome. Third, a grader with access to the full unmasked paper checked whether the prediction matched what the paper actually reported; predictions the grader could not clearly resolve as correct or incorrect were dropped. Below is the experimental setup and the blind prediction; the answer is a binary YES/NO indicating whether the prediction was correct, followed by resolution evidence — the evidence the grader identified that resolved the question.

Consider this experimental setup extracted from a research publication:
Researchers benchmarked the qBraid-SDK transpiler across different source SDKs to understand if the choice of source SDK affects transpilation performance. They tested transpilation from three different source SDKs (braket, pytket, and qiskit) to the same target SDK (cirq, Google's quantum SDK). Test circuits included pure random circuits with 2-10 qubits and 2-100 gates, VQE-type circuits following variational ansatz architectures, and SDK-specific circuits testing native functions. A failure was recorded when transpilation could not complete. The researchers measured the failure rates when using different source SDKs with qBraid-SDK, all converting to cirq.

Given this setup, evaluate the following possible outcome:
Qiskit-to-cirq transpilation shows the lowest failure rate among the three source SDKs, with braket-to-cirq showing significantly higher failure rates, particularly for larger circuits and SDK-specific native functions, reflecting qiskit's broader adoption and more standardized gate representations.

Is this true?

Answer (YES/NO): NO